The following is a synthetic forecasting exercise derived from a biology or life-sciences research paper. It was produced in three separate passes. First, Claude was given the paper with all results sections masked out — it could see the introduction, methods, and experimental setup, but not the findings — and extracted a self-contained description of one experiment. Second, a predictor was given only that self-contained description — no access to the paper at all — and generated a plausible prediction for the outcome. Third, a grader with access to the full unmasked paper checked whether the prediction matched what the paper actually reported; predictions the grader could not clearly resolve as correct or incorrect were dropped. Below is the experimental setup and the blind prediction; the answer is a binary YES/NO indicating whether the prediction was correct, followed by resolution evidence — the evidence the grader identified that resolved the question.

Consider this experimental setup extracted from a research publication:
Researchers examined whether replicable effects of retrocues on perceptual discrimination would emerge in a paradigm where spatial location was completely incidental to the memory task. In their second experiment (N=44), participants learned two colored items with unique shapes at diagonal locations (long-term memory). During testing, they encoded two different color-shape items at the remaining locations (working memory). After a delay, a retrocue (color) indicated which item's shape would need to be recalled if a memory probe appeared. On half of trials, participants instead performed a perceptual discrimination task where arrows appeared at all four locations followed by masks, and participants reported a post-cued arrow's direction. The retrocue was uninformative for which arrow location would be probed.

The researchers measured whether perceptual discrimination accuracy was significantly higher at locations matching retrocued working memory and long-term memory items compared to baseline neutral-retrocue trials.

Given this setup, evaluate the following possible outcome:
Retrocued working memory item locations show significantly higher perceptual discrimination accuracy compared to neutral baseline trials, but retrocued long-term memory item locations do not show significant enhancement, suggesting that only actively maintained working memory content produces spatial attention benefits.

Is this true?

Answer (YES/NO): NO